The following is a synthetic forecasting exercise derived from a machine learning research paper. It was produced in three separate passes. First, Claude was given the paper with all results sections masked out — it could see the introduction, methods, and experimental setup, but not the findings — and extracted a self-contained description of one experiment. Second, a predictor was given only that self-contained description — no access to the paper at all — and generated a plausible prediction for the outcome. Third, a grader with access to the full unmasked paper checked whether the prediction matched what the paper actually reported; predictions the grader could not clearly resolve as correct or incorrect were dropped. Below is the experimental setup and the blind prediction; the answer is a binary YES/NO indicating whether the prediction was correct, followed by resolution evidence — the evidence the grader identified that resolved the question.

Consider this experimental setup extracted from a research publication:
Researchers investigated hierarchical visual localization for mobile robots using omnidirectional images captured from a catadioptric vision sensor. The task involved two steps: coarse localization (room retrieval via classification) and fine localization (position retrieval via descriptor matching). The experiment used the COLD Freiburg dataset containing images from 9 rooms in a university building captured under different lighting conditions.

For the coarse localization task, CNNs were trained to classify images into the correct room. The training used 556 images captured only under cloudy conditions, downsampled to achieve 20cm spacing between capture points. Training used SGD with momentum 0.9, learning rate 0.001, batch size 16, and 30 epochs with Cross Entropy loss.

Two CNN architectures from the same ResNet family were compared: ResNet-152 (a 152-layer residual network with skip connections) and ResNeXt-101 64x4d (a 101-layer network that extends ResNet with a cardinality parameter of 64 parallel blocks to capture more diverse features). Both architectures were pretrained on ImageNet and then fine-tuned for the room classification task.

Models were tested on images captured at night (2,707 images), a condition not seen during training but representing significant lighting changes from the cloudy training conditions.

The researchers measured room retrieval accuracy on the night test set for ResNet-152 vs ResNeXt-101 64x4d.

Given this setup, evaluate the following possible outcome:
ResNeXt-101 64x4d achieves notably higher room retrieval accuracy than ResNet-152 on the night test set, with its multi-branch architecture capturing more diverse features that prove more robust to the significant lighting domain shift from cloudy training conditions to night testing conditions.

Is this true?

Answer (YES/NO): NO